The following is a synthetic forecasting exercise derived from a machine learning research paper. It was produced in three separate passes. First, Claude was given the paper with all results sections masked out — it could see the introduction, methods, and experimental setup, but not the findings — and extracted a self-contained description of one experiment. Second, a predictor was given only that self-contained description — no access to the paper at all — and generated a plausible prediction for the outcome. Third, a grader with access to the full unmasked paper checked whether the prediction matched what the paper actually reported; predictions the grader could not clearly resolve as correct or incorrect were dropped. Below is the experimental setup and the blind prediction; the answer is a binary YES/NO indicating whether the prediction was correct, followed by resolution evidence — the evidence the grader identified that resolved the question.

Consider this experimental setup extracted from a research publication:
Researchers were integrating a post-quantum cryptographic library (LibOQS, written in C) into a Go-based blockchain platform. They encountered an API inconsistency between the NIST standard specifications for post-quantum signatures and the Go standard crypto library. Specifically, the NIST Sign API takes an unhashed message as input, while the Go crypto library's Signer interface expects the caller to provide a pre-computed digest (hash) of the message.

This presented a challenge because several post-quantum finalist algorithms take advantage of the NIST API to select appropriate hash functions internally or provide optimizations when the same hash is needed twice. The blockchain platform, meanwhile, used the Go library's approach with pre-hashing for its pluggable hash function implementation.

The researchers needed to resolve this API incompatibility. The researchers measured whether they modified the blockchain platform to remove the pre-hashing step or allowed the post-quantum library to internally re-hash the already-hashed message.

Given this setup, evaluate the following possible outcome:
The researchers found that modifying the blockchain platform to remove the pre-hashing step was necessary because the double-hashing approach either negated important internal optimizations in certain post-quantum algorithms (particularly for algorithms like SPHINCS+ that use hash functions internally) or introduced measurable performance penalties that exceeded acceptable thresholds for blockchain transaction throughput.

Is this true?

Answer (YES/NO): NO